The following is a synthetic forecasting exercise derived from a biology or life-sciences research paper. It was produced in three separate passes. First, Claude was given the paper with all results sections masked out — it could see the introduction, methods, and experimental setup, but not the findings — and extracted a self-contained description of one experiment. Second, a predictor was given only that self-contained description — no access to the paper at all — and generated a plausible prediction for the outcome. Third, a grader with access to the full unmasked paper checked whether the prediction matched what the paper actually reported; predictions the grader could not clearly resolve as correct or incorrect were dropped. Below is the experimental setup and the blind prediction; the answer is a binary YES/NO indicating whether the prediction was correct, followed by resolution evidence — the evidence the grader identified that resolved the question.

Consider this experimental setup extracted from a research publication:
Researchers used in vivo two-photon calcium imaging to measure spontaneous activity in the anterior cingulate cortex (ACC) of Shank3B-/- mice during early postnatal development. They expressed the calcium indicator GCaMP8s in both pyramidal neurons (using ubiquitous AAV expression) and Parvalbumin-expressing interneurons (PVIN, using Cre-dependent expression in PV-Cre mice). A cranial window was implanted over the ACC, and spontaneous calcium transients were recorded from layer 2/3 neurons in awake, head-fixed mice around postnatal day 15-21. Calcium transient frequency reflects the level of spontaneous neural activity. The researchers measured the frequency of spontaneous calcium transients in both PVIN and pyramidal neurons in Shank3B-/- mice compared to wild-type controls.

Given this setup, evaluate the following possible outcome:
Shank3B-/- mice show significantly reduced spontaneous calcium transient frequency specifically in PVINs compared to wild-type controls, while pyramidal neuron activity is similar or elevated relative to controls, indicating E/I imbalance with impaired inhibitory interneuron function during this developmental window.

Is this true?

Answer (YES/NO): YES